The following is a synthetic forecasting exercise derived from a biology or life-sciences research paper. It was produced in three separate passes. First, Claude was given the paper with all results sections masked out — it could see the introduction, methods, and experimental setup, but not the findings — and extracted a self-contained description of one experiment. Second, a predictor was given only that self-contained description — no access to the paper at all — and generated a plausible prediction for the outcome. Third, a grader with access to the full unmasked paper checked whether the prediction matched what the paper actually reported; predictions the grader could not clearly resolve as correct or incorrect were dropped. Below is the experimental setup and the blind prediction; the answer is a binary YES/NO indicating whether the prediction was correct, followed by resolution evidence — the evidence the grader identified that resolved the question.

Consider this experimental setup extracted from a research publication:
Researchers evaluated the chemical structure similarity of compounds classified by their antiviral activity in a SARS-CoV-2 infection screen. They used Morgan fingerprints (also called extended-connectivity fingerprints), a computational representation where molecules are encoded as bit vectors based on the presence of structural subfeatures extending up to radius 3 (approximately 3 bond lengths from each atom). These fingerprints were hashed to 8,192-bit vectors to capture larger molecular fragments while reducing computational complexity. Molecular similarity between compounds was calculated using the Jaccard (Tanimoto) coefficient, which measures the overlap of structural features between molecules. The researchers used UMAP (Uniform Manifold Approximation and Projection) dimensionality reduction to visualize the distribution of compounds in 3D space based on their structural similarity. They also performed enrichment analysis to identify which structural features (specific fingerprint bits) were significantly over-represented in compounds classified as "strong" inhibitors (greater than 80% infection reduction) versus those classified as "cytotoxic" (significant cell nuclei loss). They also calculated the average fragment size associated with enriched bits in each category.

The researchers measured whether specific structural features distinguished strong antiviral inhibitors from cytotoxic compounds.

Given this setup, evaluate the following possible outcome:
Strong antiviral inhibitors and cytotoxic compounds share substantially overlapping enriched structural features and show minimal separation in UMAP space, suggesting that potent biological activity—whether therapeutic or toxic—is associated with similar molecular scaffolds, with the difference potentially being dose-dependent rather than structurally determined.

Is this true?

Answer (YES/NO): NO